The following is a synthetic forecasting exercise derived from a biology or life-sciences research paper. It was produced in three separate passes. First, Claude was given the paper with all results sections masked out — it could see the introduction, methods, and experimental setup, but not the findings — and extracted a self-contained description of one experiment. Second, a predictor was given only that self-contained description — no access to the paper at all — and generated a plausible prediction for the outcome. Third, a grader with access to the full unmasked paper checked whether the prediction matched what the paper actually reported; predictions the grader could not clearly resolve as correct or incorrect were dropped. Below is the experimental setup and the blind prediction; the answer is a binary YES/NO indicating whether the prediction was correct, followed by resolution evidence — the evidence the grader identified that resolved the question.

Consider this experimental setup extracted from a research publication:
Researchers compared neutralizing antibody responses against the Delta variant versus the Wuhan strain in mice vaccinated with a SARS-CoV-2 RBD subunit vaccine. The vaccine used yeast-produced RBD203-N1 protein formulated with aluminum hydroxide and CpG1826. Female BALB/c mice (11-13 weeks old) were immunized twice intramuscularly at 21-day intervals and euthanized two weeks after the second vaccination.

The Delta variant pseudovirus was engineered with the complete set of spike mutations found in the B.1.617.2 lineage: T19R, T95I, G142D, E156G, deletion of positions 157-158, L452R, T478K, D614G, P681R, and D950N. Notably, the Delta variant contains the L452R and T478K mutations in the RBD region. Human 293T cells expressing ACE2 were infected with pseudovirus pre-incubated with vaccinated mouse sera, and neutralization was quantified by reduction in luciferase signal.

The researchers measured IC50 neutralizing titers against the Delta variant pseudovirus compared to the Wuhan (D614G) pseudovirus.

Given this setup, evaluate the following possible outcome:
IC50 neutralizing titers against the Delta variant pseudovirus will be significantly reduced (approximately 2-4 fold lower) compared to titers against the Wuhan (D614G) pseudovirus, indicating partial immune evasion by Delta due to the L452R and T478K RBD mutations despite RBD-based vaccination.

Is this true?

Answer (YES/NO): NO